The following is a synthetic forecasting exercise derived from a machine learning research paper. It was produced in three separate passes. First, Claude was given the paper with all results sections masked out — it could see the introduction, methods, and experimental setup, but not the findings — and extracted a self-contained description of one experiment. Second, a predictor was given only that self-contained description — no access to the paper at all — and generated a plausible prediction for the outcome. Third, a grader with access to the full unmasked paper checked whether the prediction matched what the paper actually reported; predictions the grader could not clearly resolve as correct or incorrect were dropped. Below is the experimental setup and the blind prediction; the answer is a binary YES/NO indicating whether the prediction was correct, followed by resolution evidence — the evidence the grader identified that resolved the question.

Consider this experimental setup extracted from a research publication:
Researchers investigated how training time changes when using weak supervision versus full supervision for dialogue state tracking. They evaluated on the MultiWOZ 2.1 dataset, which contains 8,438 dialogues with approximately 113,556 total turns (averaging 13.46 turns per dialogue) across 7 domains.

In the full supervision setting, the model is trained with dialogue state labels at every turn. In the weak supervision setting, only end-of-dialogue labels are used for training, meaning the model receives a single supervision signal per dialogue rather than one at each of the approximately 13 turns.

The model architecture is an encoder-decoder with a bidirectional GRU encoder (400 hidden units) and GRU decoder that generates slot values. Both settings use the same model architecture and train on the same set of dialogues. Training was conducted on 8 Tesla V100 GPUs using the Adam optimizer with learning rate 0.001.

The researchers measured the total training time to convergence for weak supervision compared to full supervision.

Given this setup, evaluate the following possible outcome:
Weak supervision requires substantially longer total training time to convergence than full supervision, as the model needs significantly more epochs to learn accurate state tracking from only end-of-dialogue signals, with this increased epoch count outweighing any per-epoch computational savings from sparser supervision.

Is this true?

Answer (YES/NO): NO